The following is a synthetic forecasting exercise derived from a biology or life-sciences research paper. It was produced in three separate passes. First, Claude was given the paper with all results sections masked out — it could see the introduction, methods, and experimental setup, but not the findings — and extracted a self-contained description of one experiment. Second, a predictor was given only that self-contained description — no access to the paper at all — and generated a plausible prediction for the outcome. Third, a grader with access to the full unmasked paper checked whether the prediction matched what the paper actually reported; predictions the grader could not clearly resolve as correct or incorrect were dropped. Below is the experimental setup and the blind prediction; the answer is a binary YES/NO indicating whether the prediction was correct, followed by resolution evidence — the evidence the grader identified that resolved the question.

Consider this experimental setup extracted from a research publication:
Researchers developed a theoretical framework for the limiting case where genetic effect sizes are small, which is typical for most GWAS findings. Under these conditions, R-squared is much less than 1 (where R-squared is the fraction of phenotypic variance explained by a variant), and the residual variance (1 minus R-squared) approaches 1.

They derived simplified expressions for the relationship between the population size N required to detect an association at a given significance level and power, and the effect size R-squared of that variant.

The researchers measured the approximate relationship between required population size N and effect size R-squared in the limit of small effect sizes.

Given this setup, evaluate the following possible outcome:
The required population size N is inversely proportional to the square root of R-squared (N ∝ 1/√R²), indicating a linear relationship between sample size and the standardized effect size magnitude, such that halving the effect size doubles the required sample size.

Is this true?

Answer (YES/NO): NO